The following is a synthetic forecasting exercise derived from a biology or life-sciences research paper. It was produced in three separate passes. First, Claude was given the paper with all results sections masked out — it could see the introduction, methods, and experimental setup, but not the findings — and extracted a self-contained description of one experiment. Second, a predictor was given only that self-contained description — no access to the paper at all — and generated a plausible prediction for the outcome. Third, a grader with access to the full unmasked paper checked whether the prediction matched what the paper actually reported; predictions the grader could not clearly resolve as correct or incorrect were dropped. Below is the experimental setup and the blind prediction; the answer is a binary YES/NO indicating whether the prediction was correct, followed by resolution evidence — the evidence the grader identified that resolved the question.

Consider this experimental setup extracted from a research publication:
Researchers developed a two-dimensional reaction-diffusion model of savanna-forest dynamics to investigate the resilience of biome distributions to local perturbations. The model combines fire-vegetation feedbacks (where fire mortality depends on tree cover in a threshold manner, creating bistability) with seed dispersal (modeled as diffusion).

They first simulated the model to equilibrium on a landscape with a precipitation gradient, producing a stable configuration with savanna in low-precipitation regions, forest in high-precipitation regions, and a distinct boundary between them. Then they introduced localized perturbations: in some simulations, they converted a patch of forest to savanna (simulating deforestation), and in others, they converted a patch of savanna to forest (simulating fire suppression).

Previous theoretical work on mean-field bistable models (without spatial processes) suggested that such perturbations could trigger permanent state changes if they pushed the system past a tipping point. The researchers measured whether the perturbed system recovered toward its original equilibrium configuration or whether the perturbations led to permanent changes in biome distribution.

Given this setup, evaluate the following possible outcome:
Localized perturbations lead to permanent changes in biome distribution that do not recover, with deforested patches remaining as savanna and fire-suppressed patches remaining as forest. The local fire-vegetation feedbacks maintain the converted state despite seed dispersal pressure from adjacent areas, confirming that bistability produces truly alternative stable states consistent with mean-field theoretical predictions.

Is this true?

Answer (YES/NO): NO